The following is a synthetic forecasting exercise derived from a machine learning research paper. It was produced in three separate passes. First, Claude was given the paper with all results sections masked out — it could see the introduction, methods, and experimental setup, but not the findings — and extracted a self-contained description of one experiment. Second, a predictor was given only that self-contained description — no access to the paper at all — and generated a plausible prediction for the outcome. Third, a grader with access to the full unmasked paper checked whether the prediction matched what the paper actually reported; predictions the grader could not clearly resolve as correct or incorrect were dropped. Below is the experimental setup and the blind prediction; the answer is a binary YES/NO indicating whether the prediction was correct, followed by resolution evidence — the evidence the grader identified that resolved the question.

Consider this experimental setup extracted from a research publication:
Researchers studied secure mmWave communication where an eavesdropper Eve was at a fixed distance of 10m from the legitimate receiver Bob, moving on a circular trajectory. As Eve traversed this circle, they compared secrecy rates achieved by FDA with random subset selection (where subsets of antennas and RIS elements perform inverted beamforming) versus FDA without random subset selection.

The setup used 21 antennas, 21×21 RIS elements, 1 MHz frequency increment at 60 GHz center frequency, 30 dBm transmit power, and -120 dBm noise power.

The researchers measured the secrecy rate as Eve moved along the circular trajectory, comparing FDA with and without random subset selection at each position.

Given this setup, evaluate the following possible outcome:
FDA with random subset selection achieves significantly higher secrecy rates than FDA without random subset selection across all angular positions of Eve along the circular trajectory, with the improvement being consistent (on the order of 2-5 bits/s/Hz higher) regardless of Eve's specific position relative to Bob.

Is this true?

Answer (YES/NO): NO